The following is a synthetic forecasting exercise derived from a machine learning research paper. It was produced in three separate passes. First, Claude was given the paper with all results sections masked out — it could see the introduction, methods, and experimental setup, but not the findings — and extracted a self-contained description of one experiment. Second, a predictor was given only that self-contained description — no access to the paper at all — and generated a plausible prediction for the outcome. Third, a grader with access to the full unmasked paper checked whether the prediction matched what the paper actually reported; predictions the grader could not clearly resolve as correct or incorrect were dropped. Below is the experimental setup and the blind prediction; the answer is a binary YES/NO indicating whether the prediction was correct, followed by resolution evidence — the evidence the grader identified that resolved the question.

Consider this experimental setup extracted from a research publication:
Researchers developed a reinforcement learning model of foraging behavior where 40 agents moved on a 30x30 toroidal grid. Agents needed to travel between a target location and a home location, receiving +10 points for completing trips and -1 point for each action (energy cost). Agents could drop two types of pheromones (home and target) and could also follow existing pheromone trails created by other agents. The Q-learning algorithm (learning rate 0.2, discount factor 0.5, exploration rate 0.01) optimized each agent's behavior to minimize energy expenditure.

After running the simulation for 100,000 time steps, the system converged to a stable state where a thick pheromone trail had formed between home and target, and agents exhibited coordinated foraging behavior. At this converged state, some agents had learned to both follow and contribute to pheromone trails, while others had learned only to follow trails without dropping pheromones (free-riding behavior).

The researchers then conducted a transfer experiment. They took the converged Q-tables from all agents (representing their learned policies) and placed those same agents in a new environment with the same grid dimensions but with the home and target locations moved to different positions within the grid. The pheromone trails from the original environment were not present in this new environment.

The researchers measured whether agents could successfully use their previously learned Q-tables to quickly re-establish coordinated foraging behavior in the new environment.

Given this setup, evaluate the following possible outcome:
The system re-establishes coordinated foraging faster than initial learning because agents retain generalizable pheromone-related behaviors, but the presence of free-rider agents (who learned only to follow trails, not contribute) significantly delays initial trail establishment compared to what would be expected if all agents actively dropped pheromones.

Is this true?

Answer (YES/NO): NO